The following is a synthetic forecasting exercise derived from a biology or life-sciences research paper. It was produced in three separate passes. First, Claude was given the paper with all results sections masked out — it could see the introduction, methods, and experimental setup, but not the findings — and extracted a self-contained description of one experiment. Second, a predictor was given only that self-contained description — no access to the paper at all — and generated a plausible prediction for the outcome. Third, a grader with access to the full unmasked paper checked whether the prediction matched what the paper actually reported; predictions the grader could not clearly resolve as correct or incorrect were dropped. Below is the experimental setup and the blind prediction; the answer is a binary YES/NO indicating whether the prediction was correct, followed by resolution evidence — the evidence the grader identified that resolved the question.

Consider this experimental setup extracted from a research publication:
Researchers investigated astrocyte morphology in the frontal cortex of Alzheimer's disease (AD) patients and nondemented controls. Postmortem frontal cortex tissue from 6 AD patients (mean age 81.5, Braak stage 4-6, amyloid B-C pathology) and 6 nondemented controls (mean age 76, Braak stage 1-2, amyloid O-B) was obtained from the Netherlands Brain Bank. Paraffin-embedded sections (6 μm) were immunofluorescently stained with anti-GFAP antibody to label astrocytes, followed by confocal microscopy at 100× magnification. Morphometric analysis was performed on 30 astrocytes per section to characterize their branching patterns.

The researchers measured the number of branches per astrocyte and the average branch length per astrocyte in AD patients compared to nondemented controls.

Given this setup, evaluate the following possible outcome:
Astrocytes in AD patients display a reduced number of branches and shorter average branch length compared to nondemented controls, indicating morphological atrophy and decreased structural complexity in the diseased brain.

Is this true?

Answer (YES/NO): YES